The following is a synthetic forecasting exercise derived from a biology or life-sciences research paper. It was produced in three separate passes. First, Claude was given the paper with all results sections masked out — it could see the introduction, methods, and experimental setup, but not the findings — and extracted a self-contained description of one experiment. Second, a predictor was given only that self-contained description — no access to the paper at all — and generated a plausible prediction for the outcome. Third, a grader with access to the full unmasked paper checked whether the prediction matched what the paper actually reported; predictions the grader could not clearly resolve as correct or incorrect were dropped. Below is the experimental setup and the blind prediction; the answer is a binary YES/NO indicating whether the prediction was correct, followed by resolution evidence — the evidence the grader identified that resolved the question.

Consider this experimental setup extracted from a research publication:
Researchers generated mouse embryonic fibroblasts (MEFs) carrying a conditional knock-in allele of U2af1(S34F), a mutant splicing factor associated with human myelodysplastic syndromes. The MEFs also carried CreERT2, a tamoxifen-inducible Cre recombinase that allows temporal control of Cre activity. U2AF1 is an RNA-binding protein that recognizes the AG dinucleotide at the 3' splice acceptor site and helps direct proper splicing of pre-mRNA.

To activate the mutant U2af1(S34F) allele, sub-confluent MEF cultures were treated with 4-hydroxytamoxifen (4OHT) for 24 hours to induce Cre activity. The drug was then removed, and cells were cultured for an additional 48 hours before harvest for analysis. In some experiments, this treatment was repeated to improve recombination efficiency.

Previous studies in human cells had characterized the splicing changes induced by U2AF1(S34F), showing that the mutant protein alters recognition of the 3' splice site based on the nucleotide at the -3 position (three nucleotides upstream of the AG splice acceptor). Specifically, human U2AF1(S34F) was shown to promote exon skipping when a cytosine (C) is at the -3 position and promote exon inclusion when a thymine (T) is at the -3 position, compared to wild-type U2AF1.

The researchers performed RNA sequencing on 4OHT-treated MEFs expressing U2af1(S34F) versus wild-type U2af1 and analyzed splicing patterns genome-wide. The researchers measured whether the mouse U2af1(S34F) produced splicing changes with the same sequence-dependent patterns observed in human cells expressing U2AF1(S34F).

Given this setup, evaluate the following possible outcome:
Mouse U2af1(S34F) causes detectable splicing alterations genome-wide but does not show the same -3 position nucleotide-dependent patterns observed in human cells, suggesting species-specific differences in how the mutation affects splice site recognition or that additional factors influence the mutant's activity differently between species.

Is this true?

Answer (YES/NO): NO